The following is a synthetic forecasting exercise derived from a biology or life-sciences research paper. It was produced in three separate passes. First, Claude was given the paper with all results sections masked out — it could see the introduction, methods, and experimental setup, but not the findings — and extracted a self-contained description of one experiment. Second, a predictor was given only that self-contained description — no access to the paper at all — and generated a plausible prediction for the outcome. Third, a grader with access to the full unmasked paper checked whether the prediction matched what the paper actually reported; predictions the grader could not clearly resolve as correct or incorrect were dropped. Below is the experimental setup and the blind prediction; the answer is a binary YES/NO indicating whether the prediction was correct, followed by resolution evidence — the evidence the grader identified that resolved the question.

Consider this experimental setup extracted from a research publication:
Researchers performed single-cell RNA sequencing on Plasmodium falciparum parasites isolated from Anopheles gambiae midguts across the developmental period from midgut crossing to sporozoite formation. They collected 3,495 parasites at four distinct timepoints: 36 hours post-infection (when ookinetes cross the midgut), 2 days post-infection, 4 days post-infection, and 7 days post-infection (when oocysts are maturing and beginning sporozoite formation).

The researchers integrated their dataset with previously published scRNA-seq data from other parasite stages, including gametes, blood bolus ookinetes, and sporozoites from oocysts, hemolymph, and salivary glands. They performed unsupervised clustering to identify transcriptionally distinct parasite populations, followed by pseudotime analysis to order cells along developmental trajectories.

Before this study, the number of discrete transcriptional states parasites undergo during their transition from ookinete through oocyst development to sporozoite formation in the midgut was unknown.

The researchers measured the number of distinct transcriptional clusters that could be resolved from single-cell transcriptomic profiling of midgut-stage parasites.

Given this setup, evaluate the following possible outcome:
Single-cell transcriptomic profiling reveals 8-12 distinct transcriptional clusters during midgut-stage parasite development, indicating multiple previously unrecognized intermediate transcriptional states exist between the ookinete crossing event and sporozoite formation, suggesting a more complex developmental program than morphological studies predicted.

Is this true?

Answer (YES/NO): YES